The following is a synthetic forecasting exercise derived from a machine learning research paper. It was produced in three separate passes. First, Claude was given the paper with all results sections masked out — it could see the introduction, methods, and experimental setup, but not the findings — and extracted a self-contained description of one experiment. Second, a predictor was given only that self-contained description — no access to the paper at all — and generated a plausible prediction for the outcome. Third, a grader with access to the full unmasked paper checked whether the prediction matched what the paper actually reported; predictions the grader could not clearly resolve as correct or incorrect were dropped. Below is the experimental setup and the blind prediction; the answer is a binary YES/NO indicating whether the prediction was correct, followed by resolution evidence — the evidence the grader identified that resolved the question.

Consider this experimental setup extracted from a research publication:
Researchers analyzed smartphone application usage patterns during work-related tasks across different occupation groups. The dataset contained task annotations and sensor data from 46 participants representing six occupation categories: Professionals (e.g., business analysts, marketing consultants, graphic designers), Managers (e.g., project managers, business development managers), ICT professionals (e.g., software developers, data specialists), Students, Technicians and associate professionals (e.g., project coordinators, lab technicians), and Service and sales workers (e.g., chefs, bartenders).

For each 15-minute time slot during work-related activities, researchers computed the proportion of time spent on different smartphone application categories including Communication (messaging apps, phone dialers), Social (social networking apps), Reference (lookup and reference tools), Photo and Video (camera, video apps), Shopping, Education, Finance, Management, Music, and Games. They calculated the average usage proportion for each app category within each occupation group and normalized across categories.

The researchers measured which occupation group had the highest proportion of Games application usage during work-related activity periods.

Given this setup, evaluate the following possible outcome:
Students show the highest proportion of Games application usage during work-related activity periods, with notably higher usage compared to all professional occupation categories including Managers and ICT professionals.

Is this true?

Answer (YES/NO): NO